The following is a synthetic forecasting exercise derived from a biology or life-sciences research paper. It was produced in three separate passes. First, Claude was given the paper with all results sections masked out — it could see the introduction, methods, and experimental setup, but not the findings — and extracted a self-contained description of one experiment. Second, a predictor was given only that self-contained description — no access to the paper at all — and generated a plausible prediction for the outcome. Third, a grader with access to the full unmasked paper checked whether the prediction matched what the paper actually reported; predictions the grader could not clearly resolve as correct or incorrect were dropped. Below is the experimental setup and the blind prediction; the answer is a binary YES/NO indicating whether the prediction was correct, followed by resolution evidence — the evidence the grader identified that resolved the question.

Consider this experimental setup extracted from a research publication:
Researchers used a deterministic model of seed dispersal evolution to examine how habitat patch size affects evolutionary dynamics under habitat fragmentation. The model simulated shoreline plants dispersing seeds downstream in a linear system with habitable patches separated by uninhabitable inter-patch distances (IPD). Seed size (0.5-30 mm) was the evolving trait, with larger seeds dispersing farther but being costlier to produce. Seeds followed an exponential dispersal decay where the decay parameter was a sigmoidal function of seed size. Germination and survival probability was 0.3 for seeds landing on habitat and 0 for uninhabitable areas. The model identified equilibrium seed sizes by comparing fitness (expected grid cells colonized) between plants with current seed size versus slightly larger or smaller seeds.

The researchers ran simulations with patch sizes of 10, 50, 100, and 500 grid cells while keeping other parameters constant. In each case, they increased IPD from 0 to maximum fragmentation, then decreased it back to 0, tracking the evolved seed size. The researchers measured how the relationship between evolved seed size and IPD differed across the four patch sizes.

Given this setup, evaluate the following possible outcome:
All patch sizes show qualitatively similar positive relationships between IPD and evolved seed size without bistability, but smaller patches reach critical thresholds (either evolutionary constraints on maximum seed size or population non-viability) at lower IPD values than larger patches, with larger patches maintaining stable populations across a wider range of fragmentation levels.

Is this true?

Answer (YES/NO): NO